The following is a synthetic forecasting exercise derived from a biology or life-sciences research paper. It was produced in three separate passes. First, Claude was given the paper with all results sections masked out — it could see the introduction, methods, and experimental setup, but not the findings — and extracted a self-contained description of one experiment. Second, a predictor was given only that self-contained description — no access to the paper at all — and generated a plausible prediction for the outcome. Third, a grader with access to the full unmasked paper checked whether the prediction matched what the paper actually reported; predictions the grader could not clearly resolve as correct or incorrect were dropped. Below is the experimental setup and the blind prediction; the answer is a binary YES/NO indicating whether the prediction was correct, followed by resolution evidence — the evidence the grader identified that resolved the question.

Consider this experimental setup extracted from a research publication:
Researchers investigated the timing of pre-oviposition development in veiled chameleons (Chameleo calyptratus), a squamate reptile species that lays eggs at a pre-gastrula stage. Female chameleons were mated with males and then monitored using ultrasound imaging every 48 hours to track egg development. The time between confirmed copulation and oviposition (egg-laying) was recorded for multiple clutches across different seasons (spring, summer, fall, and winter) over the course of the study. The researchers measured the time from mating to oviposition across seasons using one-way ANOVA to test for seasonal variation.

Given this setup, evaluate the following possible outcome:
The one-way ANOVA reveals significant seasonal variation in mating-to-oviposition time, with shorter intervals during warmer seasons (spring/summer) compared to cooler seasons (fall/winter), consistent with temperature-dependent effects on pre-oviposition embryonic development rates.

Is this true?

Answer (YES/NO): NO